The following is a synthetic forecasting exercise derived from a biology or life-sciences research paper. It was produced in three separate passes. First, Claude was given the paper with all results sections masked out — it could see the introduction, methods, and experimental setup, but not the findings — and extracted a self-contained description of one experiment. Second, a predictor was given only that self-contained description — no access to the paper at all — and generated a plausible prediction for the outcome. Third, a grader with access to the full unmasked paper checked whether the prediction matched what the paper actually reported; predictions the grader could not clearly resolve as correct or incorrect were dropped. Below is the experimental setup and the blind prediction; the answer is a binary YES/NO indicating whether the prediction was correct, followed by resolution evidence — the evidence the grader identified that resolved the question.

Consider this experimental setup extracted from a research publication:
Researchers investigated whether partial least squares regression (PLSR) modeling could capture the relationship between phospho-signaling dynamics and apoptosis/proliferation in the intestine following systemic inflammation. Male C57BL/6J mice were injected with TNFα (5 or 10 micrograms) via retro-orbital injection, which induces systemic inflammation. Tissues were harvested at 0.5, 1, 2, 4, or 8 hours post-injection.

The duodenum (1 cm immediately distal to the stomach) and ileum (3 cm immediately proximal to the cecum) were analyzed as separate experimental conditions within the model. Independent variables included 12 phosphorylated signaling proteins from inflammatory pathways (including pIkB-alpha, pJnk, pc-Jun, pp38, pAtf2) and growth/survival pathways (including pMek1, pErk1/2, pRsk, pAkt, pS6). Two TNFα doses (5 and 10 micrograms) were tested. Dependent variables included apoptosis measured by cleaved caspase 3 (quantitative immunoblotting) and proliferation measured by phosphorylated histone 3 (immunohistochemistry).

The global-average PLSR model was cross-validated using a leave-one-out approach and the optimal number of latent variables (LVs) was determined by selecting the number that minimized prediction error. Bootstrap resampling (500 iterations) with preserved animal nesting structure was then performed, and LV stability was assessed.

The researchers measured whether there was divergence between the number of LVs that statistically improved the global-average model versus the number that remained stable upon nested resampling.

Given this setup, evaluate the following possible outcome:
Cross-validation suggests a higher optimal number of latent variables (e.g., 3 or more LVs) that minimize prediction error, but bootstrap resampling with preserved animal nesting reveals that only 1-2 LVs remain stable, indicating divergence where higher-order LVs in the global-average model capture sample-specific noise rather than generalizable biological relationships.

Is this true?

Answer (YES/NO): YES